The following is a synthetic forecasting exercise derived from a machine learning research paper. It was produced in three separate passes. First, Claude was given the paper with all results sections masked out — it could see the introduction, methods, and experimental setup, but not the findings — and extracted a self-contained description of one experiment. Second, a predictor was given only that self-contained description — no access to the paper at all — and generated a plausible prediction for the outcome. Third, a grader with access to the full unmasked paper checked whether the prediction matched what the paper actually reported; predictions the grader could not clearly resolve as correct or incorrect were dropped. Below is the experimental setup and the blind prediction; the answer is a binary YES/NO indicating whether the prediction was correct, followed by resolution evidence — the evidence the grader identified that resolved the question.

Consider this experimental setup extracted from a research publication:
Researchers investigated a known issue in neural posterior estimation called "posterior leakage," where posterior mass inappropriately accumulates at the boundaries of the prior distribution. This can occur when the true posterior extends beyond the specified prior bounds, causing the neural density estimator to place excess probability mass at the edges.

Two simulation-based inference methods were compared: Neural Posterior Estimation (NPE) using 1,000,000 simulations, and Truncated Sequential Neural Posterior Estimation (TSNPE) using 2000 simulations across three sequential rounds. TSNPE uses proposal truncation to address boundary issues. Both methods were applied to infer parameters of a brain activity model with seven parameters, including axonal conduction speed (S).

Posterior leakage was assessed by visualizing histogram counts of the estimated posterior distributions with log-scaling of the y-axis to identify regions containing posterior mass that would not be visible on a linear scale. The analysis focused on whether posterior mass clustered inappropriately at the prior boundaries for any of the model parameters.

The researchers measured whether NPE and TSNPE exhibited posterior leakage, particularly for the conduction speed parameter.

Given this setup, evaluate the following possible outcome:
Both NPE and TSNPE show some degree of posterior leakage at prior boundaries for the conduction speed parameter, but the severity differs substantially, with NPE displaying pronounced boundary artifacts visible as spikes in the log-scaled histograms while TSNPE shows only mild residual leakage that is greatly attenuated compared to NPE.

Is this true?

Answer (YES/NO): NO